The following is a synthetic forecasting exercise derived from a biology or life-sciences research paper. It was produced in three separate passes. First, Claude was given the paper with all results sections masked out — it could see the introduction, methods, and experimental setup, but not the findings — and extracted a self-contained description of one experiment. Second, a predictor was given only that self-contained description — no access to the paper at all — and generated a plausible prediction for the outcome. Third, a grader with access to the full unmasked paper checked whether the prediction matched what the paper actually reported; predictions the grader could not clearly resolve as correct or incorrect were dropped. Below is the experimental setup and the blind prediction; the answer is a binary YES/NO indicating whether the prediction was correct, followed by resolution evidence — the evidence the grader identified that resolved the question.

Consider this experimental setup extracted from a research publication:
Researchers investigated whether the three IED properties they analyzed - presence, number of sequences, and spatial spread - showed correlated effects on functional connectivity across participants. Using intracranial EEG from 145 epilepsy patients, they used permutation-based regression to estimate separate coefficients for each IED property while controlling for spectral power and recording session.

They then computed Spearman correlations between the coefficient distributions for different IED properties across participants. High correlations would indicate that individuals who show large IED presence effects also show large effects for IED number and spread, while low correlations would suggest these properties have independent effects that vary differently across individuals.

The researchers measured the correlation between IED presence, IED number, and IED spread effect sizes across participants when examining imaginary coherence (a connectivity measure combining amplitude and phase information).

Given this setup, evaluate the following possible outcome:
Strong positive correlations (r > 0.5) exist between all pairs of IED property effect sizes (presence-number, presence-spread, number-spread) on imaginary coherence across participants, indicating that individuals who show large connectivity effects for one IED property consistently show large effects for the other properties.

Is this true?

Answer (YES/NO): NO